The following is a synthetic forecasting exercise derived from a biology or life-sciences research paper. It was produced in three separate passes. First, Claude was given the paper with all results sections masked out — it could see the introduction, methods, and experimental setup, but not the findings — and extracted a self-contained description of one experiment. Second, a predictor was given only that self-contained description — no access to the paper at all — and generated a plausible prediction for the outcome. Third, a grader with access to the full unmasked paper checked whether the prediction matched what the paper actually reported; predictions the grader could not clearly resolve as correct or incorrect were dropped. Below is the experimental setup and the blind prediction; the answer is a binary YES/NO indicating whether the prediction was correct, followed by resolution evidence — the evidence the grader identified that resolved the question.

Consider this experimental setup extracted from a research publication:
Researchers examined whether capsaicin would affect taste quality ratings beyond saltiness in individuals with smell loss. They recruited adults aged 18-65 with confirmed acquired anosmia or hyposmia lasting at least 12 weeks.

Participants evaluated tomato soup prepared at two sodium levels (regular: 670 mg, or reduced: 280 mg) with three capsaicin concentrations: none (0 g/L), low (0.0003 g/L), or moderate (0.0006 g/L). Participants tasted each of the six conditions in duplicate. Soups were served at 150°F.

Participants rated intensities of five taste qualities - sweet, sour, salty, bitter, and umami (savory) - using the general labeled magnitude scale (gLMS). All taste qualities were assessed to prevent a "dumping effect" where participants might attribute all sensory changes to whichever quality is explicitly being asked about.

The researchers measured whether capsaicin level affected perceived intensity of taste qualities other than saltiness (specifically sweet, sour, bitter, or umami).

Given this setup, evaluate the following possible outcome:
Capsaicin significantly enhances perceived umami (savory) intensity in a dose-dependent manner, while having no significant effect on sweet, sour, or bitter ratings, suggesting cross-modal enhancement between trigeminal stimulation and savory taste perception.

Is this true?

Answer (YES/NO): NO